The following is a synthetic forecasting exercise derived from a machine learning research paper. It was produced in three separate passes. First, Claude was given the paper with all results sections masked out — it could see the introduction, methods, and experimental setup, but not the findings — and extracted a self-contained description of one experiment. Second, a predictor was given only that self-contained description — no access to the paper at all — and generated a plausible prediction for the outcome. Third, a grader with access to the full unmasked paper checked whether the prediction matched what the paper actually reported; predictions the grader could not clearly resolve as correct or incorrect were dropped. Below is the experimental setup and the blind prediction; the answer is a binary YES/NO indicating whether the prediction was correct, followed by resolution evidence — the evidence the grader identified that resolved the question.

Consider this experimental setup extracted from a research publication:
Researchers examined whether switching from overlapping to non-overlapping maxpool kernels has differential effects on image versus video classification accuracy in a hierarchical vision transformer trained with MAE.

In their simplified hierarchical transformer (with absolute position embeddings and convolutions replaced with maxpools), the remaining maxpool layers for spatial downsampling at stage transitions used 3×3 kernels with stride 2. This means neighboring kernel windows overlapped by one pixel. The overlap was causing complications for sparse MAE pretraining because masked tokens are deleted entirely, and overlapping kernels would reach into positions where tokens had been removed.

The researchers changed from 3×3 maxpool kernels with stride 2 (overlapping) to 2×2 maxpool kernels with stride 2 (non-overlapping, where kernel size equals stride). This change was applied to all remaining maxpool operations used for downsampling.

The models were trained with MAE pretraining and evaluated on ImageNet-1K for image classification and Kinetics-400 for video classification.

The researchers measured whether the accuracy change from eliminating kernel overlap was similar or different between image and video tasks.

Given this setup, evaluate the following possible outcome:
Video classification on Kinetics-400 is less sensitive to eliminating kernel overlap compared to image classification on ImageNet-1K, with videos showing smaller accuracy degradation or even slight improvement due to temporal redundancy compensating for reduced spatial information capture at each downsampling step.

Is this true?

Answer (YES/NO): NO